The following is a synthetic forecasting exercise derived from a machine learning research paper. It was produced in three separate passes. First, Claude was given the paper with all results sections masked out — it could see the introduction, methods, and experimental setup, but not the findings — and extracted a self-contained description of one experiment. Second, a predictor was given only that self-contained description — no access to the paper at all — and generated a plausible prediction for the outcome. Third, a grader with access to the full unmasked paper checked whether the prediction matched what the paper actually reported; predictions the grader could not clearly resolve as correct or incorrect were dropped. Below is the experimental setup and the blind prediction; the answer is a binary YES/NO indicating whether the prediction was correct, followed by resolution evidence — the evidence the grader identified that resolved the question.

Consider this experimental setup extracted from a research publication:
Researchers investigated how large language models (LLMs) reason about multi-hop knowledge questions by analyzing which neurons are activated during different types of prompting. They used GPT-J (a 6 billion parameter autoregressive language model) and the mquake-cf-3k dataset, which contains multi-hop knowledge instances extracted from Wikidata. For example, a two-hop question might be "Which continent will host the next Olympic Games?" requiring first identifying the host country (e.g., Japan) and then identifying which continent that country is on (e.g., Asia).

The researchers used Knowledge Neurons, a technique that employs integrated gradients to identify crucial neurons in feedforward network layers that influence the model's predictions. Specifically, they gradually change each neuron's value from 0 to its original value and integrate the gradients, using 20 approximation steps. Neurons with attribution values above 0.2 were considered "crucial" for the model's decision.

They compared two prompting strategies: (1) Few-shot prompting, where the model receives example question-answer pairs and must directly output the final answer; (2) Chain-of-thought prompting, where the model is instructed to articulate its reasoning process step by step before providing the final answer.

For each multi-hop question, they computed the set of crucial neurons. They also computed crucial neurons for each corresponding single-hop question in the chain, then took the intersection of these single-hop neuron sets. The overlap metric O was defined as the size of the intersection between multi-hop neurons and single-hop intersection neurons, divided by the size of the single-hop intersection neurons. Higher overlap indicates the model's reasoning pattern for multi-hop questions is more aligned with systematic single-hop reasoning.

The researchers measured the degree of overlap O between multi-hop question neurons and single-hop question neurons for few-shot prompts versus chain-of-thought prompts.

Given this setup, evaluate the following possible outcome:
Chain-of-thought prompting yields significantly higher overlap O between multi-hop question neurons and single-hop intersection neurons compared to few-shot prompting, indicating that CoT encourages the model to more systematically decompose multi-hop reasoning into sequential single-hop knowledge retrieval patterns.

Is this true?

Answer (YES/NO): YES